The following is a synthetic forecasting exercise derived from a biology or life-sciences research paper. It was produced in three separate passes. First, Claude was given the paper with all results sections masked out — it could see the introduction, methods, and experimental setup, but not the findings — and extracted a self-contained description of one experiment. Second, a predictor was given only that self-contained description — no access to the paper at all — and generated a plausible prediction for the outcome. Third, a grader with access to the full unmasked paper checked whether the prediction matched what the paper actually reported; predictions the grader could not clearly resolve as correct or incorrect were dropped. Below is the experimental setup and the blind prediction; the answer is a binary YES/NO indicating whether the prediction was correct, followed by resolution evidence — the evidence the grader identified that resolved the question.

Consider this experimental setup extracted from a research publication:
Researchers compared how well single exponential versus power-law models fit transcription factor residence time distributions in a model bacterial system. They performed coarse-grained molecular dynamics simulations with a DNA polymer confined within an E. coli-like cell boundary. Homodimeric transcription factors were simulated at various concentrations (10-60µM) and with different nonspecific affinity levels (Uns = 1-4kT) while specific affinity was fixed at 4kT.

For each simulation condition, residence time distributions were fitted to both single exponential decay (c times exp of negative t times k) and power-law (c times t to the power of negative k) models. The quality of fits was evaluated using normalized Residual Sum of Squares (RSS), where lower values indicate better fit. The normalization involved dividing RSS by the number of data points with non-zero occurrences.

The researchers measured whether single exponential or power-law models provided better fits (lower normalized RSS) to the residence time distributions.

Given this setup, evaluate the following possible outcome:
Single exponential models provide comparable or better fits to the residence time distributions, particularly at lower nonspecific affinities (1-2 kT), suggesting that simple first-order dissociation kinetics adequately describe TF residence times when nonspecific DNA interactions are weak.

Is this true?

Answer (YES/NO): NO